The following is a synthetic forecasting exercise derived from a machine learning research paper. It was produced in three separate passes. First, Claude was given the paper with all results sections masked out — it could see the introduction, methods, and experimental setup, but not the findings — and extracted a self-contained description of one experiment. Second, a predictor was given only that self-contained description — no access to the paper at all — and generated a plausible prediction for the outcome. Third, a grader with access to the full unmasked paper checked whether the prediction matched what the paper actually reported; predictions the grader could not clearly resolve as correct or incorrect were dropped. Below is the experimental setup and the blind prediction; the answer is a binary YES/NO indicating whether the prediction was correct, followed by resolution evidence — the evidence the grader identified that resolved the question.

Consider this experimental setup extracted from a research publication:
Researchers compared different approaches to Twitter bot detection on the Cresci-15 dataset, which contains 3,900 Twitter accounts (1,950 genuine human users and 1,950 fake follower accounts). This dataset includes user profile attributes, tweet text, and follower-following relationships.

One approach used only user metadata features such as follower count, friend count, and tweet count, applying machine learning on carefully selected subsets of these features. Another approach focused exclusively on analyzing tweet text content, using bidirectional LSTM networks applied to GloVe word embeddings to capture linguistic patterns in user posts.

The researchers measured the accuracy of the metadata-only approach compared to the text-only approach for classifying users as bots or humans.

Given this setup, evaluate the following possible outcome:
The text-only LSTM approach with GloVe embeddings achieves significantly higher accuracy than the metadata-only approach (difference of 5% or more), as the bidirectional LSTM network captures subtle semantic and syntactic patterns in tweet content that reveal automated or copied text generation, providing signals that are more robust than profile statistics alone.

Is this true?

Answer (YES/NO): YES